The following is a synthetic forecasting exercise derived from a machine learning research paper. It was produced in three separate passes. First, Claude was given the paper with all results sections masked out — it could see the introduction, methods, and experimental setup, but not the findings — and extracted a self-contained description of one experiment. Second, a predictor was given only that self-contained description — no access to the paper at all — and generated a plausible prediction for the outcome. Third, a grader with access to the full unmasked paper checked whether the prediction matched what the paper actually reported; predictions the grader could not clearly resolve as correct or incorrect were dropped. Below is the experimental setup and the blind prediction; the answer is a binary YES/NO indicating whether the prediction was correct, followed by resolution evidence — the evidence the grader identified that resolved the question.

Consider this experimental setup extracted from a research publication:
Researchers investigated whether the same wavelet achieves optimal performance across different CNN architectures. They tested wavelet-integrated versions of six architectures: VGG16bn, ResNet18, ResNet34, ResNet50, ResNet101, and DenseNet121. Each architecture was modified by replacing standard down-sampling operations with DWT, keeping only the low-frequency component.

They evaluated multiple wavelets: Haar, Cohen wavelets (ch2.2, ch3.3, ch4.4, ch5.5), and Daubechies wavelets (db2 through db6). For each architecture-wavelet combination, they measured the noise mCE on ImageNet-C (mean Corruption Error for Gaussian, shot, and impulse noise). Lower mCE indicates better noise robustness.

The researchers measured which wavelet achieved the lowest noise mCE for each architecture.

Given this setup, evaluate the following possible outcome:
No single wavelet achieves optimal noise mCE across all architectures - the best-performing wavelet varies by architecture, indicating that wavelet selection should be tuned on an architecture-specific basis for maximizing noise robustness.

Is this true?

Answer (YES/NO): YES